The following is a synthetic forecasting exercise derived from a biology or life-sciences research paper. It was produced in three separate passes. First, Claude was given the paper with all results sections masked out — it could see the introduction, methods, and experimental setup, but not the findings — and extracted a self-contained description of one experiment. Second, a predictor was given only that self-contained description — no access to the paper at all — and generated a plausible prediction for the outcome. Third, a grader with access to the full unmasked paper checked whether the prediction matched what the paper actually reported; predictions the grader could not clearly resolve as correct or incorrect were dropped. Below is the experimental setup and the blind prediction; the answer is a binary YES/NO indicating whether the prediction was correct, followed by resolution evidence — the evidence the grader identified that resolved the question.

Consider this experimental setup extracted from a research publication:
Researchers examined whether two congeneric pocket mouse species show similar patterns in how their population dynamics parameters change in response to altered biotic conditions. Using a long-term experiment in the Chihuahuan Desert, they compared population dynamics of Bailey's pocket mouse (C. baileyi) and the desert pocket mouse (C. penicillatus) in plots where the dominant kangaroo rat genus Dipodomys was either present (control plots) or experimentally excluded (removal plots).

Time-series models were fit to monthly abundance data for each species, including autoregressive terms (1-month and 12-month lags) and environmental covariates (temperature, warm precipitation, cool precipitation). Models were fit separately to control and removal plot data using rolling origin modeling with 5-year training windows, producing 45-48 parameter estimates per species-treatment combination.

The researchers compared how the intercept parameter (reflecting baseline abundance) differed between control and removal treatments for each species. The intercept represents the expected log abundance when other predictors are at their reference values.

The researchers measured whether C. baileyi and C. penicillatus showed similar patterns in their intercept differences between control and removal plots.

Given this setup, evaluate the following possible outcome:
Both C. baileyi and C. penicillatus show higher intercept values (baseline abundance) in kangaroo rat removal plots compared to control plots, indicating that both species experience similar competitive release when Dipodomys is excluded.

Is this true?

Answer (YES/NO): NO